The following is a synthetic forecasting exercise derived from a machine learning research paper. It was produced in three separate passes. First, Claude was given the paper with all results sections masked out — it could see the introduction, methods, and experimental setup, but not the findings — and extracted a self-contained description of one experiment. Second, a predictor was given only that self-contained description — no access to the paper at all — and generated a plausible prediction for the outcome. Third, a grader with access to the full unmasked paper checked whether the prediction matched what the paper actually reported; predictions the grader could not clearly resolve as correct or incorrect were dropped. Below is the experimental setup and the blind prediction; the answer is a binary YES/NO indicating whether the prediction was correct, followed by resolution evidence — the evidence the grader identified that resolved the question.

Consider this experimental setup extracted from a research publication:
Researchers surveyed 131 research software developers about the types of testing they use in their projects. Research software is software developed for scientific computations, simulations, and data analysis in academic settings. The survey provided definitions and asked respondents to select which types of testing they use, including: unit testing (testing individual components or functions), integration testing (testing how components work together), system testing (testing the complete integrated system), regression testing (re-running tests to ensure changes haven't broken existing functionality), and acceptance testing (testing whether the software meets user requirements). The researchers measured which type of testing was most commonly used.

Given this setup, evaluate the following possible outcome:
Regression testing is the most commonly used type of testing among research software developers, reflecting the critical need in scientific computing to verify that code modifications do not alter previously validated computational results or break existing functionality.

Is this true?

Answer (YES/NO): NO